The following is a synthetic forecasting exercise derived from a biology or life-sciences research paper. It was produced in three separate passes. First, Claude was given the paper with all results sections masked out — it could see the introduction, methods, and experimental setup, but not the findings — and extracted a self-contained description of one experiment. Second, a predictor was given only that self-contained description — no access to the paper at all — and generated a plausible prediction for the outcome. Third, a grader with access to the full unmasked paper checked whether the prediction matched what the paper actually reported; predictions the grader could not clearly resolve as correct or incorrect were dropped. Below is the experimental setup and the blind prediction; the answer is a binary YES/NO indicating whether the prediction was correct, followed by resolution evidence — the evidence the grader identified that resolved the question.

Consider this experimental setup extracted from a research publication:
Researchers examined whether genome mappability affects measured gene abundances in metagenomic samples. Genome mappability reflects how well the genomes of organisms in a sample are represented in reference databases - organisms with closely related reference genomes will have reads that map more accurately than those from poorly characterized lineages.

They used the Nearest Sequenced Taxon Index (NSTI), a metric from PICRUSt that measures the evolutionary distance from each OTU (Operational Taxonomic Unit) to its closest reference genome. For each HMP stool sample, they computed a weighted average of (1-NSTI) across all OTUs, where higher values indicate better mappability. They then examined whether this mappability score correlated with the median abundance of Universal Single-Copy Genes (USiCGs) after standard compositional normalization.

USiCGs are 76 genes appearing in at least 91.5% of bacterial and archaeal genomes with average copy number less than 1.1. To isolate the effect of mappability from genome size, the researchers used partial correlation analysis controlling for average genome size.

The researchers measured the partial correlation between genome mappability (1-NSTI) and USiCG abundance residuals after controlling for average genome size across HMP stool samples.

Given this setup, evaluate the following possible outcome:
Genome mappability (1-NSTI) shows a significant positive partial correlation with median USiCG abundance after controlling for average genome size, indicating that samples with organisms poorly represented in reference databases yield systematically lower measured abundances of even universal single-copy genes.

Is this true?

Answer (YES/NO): NO